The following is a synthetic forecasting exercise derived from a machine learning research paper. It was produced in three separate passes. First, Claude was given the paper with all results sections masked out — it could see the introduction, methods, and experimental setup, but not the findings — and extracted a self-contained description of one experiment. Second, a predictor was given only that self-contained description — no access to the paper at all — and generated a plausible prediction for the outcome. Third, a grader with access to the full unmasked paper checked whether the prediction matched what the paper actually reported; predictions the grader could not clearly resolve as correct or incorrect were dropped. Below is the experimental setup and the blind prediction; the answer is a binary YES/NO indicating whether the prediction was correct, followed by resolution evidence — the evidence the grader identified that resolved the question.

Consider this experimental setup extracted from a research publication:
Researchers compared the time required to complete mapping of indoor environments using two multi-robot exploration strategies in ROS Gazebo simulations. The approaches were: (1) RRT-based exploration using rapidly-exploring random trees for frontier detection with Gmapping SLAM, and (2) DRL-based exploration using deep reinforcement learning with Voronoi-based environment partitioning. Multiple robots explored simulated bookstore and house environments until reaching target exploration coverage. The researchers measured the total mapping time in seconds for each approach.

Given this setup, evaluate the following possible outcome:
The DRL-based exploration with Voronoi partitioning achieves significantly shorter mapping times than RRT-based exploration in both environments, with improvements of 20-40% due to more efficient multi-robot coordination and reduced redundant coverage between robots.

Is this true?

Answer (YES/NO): NO